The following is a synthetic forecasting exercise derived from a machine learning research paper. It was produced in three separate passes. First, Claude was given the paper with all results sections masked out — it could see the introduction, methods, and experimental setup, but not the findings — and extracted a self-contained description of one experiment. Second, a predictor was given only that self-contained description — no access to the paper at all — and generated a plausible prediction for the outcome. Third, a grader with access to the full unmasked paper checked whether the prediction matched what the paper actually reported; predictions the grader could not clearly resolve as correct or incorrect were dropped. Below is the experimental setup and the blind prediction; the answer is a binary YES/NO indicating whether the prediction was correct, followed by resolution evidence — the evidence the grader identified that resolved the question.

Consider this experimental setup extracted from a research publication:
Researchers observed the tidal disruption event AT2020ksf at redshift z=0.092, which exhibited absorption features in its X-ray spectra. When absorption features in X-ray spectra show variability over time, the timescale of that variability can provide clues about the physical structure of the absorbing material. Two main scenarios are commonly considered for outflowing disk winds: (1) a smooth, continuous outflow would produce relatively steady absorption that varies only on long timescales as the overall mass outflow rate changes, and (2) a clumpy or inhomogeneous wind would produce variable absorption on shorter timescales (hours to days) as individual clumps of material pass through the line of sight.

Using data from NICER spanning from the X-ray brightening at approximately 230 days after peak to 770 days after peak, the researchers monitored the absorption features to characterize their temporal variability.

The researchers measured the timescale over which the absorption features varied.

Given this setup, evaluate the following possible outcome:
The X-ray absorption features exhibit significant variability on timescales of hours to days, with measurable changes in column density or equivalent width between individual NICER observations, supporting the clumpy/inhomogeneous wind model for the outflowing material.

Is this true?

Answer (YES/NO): YES